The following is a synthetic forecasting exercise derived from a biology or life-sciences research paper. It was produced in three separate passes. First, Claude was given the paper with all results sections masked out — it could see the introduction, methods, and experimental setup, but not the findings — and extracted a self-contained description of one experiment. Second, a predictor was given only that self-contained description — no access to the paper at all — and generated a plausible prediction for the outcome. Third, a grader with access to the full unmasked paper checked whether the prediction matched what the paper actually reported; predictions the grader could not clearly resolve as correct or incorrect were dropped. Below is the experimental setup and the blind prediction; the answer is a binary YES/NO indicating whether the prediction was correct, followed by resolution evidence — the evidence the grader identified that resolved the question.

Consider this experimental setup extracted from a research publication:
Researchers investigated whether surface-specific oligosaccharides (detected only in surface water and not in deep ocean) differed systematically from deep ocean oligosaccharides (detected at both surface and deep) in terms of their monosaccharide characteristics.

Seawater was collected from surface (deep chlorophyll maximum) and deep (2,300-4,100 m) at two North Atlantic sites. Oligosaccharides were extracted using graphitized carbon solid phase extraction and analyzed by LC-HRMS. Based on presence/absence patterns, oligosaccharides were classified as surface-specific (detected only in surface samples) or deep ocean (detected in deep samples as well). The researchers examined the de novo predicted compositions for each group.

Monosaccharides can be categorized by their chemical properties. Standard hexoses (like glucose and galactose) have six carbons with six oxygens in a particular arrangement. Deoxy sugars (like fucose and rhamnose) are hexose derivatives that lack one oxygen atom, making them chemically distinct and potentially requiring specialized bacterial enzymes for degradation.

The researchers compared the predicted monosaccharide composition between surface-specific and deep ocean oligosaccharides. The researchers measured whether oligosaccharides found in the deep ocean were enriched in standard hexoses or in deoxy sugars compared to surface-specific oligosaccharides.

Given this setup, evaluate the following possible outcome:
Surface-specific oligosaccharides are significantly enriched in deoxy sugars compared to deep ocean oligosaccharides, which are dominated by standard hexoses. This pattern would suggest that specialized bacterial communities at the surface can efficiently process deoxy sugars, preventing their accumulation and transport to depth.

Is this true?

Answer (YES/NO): NO